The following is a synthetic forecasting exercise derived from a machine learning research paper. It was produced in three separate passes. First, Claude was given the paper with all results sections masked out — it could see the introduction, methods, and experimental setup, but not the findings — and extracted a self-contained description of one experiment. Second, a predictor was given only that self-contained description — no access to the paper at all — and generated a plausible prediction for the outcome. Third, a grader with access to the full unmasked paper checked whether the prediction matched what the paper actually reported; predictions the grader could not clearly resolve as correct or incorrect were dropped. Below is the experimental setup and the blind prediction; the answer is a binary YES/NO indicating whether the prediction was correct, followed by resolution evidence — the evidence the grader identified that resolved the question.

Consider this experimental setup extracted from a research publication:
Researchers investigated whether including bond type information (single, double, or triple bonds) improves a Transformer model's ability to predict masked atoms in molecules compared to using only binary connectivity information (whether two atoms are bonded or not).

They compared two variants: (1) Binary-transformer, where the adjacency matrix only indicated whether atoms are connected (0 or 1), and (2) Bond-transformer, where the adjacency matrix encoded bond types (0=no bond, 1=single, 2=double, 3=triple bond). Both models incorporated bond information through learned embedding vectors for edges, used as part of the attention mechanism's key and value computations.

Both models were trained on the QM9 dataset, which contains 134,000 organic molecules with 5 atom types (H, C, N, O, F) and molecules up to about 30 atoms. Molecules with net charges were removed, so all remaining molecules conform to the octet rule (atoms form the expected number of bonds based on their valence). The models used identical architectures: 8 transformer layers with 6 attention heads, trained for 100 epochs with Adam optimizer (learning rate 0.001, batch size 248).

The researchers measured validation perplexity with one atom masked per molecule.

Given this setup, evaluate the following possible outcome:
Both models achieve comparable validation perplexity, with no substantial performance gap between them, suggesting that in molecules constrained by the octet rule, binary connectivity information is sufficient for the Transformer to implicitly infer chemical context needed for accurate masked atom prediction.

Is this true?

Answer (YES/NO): YES